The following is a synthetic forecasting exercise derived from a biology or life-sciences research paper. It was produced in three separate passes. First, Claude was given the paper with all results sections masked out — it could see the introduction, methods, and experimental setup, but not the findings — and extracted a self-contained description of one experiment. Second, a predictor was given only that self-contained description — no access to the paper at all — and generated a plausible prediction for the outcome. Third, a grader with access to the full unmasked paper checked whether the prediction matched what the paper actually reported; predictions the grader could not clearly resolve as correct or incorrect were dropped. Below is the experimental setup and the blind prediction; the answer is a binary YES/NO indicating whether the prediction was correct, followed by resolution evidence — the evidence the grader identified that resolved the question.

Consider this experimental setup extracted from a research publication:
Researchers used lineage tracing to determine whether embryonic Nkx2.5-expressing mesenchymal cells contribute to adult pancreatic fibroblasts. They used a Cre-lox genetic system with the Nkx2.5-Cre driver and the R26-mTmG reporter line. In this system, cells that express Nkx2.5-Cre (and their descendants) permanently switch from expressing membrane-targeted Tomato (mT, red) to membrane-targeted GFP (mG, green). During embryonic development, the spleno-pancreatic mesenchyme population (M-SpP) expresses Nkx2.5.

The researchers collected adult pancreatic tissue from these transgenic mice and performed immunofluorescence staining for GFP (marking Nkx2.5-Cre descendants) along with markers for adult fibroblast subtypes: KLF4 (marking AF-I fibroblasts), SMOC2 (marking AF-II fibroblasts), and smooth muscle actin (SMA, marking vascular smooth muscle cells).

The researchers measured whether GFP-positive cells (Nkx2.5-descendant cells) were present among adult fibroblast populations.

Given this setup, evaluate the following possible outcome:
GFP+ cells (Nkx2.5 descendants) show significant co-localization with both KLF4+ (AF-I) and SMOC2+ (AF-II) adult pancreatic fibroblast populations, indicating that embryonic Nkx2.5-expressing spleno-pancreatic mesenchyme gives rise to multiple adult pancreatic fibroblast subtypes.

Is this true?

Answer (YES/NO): YES